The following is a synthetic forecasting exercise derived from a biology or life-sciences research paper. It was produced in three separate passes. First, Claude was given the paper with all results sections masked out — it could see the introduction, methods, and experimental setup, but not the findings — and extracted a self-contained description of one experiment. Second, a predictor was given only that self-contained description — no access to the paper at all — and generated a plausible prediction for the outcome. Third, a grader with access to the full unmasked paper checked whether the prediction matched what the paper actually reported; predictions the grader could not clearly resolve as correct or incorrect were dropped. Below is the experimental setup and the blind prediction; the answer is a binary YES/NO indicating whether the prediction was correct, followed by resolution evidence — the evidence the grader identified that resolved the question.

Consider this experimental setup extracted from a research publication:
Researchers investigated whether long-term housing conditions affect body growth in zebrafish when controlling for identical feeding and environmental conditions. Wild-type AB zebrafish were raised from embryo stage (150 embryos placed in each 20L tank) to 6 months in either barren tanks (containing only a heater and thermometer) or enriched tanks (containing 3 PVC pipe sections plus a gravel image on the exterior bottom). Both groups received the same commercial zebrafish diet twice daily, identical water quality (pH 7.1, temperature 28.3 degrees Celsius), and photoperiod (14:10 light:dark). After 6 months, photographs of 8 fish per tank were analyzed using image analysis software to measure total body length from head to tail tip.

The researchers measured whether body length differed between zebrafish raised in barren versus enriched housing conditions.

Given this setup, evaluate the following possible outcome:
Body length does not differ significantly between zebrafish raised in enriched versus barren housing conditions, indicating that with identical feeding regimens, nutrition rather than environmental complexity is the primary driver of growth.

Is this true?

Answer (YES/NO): YES